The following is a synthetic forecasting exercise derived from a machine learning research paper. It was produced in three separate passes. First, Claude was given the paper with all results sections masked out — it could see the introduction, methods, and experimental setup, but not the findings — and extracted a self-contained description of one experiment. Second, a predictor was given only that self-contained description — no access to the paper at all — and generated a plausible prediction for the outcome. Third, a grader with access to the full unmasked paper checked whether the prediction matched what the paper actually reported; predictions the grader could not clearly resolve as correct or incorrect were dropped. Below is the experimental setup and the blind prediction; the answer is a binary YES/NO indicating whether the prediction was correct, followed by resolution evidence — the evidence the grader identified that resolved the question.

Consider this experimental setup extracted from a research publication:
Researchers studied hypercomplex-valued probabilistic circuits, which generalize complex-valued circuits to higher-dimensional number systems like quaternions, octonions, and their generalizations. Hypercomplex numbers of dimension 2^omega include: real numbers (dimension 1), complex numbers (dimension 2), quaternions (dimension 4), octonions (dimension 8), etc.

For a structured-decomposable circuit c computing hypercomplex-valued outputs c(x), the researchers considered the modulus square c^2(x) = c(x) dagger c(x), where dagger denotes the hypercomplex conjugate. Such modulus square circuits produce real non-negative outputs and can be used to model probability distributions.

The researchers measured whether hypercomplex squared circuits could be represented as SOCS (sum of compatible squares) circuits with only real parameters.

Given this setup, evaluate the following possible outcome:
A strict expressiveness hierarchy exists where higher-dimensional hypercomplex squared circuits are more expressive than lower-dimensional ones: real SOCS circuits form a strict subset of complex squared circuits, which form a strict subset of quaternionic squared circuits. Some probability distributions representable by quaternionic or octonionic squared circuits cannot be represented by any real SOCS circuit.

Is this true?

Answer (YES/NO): NO